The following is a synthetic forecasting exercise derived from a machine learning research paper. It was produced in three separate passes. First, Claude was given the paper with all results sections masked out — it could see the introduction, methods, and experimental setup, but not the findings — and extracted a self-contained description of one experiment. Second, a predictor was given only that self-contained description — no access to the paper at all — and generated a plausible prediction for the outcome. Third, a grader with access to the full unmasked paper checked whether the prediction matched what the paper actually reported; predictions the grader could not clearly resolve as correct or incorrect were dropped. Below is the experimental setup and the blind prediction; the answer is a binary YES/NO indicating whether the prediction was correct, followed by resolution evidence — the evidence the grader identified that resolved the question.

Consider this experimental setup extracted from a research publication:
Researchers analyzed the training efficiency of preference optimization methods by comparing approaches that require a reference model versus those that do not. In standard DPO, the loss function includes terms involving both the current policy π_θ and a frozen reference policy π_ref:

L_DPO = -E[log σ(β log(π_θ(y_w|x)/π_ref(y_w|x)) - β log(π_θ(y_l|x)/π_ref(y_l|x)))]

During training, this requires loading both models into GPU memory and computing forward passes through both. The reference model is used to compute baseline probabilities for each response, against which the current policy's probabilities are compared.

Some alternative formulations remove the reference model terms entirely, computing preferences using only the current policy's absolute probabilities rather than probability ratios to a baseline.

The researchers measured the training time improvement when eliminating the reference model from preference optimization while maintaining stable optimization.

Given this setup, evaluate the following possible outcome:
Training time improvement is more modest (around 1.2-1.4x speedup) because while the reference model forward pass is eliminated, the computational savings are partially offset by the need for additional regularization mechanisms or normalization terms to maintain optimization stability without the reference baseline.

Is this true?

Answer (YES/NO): NO